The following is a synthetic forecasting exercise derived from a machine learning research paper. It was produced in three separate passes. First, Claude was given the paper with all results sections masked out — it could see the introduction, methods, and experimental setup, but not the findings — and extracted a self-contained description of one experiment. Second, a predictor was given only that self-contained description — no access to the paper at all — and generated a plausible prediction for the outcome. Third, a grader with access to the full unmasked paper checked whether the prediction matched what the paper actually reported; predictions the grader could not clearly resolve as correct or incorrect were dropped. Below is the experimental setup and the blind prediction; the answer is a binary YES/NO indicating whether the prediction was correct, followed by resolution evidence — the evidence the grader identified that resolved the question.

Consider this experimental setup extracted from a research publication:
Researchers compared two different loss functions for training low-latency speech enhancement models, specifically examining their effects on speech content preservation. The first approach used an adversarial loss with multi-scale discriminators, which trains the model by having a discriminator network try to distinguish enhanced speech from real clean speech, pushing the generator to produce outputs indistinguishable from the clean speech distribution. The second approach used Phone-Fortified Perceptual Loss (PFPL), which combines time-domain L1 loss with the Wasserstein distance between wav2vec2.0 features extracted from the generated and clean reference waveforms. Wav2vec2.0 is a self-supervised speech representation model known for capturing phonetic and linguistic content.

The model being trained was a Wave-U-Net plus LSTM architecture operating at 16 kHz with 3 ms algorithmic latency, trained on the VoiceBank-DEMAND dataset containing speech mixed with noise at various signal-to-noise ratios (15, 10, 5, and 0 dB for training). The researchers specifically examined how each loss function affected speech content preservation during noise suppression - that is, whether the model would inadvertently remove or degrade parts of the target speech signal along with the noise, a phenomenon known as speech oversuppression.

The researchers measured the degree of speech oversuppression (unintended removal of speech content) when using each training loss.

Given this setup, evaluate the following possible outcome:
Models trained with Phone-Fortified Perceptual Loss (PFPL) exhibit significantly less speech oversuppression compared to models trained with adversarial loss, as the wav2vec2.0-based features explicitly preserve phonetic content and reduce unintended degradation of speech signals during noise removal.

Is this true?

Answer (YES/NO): YES